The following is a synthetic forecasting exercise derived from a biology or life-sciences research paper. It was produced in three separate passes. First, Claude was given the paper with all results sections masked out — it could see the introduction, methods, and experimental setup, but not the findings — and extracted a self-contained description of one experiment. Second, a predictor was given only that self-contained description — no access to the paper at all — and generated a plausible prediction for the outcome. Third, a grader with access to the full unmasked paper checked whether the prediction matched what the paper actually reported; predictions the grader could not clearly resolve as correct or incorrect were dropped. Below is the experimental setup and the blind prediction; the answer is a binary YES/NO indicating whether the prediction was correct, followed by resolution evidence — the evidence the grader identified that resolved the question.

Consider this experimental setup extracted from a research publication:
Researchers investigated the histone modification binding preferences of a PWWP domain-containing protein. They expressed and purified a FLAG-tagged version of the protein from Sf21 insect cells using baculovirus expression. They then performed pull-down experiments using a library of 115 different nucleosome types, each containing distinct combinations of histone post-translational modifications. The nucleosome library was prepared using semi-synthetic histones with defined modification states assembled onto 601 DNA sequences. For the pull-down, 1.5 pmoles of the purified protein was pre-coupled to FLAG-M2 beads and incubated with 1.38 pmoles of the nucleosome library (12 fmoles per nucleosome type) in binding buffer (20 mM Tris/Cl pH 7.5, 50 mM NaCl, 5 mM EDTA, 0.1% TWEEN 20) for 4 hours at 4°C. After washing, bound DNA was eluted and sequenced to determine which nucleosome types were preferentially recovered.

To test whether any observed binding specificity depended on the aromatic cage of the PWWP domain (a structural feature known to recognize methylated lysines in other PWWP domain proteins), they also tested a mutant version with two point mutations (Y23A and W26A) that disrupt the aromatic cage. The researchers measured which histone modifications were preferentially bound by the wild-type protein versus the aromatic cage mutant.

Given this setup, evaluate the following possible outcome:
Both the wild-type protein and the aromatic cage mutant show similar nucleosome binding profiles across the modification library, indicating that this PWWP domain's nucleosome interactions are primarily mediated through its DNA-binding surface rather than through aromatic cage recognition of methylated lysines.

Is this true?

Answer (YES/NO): NO